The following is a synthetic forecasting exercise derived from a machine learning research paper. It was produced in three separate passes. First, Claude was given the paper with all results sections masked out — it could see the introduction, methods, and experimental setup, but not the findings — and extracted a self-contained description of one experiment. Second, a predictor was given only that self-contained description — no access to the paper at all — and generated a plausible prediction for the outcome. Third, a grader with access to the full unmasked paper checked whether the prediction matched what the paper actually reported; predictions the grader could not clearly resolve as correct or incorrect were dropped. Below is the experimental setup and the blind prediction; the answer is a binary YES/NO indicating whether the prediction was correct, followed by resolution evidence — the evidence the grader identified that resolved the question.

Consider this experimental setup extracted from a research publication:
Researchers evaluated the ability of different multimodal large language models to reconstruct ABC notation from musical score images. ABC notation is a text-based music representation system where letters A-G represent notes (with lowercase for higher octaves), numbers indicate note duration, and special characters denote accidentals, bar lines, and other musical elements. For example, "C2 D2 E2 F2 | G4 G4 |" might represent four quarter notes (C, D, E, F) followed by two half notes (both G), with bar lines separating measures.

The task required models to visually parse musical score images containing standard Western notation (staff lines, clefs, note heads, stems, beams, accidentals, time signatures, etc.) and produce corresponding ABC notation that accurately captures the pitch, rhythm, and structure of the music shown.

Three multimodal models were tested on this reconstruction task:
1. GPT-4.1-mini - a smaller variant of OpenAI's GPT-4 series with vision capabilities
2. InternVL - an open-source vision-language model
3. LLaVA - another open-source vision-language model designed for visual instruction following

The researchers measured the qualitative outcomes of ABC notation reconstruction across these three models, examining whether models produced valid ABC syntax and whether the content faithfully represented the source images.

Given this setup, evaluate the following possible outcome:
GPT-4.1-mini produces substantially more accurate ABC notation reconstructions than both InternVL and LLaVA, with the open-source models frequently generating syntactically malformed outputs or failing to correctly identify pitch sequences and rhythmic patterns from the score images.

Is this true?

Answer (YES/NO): YES